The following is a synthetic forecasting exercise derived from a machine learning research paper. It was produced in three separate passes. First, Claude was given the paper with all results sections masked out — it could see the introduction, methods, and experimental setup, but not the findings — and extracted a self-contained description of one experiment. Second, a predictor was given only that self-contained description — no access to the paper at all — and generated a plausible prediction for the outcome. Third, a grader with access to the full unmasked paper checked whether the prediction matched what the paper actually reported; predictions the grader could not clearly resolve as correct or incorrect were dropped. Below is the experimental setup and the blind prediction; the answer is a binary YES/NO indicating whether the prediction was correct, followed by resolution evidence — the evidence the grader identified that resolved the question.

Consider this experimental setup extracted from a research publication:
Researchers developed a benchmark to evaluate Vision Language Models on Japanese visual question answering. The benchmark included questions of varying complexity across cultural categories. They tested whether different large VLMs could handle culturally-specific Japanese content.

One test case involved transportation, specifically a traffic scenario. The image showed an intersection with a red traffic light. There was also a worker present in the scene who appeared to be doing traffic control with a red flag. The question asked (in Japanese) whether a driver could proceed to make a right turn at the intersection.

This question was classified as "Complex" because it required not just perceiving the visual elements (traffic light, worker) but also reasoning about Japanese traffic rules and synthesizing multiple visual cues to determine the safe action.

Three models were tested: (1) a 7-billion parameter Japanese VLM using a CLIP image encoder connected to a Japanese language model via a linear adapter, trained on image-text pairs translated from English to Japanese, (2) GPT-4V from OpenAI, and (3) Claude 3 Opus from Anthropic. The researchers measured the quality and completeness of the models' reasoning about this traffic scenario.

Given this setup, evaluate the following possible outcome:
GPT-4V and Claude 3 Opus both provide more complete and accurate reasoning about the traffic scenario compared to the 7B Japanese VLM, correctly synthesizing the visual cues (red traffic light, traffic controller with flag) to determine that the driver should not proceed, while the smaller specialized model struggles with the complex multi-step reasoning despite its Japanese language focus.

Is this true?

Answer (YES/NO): NO